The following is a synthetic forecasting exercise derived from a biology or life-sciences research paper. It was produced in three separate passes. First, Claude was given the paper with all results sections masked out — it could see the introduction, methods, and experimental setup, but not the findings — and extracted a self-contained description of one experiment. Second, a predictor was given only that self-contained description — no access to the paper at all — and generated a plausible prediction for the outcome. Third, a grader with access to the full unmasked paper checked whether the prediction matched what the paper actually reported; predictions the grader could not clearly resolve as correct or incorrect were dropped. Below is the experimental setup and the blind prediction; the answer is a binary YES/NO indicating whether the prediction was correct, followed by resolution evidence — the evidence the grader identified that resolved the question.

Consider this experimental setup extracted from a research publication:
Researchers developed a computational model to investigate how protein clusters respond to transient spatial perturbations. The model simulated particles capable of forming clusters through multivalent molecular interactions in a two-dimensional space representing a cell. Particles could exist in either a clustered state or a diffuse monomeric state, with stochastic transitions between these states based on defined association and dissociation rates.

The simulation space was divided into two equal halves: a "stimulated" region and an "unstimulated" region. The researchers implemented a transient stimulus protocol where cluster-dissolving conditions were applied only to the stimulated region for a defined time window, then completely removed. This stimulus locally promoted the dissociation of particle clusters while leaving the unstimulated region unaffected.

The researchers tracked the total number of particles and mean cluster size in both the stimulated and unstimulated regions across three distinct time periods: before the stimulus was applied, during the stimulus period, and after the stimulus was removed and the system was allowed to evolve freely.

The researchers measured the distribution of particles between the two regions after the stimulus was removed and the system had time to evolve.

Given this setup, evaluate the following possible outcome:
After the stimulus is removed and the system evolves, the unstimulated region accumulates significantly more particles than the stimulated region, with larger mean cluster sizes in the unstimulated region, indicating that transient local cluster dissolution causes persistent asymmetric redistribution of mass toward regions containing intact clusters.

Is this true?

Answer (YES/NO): YES